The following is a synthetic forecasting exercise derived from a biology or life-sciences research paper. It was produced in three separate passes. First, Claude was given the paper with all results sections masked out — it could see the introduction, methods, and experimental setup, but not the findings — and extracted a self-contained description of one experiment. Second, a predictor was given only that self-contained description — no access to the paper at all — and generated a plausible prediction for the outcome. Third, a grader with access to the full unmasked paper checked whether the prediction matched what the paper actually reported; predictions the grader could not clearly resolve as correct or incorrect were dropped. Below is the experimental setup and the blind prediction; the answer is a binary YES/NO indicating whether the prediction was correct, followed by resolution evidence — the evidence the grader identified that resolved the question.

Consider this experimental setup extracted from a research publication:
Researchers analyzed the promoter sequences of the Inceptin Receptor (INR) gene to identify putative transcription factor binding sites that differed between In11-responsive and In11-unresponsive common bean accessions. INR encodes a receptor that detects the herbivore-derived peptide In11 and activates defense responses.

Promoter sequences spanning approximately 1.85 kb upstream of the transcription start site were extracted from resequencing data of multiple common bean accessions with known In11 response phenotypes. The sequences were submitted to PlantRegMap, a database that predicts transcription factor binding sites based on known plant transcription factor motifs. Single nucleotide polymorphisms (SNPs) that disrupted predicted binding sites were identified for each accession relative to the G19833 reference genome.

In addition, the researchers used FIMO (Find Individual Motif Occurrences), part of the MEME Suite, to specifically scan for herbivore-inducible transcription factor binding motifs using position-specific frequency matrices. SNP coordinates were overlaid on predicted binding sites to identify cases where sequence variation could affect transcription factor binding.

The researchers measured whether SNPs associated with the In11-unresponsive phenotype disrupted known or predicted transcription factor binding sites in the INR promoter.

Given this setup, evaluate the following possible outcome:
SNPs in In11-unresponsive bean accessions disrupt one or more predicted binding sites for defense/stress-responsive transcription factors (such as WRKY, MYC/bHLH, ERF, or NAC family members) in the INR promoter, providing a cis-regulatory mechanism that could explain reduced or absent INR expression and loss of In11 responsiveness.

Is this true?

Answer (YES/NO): NO